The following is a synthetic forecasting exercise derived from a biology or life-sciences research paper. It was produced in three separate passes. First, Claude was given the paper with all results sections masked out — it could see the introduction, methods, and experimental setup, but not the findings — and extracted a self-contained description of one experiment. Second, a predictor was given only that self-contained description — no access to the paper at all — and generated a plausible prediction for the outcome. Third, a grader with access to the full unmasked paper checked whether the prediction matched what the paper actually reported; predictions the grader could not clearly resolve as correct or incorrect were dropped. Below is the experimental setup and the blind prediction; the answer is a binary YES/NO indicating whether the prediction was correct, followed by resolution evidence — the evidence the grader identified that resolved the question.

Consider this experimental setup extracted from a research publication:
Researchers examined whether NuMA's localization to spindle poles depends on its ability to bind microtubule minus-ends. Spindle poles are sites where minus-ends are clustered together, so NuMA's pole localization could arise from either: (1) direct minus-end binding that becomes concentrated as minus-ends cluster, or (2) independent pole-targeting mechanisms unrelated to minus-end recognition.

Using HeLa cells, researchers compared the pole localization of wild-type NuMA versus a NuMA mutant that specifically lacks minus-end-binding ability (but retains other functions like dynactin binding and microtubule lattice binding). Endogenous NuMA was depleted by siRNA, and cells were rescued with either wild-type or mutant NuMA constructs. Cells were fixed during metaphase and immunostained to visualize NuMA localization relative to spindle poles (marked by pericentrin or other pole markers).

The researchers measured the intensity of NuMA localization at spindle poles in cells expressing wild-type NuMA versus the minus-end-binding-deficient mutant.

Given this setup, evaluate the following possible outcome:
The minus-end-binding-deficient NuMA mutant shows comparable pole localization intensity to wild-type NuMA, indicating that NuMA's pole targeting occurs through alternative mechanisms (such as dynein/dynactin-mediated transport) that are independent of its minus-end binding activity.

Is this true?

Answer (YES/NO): NO